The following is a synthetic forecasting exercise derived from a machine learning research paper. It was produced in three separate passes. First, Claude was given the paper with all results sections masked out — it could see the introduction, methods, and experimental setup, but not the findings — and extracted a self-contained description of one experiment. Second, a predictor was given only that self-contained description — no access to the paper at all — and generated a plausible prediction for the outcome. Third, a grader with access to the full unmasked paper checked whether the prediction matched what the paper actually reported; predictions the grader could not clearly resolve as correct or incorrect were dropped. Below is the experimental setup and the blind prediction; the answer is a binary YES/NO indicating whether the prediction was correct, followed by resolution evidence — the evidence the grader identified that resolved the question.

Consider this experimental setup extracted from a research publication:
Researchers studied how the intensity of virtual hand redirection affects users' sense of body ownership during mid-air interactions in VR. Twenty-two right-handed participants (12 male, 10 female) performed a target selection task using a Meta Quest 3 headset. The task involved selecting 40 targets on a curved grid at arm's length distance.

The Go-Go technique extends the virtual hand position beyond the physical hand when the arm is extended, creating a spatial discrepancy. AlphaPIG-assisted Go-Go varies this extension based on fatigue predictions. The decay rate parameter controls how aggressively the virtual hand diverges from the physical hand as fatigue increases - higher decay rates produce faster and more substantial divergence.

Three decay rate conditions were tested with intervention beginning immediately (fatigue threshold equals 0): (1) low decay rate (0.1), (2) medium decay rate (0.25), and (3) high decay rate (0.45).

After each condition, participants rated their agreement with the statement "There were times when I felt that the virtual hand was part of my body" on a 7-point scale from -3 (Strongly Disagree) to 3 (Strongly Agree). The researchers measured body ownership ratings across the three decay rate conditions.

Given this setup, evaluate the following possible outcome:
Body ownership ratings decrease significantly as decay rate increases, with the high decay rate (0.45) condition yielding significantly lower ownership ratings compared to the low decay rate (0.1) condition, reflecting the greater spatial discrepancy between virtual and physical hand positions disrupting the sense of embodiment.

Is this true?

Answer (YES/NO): YES